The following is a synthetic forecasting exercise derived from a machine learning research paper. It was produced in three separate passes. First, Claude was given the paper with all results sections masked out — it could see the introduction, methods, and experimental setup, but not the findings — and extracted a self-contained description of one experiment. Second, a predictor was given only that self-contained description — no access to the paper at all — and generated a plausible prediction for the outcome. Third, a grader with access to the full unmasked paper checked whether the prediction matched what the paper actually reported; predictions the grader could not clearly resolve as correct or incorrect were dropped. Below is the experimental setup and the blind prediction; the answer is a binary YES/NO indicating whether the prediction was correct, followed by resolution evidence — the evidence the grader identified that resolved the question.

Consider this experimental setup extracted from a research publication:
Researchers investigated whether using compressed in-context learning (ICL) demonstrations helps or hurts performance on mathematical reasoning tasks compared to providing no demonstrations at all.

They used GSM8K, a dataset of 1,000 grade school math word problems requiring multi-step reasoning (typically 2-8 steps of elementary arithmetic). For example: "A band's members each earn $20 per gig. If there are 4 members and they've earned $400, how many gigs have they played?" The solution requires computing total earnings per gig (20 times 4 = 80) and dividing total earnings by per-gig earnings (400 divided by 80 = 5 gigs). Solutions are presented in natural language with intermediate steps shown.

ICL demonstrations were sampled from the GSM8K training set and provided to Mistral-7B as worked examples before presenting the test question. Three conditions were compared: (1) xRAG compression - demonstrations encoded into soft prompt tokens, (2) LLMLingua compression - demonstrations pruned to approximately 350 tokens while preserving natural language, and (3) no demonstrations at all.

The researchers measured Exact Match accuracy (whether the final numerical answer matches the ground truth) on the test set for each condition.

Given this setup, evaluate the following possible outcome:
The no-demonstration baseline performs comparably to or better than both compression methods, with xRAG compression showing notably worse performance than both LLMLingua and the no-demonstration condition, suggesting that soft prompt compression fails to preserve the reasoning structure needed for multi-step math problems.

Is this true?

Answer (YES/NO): NO